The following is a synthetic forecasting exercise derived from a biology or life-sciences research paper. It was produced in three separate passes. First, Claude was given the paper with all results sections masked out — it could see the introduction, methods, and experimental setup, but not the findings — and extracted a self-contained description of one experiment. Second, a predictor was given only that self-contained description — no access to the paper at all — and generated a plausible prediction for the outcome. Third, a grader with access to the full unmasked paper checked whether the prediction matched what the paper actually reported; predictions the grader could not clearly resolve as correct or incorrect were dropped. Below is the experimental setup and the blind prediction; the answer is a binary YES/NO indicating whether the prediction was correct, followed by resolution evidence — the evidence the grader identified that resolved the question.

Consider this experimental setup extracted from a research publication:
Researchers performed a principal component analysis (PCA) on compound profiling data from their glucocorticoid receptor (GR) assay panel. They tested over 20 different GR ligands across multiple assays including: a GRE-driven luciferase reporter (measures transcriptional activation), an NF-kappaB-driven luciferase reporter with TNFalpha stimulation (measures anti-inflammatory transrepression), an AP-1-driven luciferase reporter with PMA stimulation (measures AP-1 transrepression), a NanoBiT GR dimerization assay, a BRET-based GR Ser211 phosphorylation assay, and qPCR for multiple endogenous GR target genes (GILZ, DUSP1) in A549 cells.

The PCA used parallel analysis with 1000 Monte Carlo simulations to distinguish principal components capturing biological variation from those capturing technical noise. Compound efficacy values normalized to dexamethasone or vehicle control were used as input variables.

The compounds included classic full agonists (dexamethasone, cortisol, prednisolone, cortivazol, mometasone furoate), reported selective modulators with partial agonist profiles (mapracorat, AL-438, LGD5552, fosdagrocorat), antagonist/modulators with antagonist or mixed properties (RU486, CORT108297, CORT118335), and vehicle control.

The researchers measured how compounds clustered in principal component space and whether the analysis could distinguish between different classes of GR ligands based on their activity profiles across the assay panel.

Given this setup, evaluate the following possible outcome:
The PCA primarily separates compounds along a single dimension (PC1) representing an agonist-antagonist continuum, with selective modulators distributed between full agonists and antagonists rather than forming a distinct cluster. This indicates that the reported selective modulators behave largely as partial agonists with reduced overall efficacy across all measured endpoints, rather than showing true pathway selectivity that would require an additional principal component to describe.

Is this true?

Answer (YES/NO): YES